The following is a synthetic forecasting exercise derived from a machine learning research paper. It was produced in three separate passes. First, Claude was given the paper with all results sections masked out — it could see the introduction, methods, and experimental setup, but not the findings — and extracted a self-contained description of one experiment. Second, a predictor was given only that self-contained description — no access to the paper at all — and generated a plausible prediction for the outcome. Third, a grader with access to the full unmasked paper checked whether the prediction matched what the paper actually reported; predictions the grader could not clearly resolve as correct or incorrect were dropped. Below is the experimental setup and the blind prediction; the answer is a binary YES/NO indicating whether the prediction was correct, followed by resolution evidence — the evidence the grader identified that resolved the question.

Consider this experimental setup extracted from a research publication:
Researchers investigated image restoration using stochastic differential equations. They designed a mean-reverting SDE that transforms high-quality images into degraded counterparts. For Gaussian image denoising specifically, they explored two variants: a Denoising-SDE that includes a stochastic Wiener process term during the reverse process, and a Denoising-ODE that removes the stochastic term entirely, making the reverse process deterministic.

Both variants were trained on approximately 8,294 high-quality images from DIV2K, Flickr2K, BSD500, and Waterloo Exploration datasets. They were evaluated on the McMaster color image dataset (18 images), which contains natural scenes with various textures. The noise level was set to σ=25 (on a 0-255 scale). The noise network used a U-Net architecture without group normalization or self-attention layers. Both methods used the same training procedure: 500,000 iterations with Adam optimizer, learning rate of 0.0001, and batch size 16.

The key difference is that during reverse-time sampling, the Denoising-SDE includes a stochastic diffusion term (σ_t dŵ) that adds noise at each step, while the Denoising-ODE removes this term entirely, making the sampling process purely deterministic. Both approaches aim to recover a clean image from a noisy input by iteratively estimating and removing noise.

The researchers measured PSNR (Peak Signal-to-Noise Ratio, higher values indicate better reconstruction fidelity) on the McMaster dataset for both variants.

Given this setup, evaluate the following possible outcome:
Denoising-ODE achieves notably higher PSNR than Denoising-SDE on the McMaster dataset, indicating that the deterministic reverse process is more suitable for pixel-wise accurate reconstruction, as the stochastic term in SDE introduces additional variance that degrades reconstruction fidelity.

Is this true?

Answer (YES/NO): YES